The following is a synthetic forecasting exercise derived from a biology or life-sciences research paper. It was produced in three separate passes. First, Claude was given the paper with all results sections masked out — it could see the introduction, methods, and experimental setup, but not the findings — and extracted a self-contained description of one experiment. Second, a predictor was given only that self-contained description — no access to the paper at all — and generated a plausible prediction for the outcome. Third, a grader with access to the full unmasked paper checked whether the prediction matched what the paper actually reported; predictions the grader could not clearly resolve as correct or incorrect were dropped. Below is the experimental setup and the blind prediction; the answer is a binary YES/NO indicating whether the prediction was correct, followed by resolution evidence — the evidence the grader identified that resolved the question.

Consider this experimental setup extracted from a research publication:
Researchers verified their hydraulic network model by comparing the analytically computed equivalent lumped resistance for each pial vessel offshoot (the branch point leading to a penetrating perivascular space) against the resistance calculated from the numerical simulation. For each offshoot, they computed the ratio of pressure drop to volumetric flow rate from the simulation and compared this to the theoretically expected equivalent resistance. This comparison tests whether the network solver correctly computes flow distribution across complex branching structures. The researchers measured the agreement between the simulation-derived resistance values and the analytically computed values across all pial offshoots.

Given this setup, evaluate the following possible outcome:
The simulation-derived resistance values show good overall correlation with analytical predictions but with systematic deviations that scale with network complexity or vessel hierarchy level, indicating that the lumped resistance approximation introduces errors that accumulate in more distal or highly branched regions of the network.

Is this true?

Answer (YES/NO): NO